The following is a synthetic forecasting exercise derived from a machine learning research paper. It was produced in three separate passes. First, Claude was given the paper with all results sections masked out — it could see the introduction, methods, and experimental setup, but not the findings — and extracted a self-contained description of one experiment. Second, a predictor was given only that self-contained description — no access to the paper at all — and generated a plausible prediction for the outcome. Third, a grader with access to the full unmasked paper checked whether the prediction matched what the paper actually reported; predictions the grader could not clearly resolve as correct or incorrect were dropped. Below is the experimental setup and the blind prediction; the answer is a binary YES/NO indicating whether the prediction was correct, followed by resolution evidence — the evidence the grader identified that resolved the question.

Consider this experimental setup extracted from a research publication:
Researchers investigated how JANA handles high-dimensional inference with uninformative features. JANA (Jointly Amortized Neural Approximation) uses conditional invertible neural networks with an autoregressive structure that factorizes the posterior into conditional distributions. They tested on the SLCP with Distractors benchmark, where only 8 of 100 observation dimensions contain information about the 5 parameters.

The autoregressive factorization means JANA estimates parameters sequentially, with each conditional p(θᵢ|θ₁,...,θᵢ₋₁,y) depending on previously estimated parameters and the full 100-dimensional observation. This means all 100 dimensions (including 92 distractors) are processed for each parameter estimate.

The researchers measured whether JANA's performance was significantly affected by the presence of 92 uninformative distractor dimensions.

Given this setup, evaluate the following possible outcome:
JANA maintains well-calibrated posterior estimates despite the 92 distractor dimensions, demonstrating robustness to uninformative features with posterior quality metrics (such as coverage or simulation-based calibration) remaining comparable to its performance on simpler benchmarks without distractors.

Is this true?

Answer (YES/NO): NO